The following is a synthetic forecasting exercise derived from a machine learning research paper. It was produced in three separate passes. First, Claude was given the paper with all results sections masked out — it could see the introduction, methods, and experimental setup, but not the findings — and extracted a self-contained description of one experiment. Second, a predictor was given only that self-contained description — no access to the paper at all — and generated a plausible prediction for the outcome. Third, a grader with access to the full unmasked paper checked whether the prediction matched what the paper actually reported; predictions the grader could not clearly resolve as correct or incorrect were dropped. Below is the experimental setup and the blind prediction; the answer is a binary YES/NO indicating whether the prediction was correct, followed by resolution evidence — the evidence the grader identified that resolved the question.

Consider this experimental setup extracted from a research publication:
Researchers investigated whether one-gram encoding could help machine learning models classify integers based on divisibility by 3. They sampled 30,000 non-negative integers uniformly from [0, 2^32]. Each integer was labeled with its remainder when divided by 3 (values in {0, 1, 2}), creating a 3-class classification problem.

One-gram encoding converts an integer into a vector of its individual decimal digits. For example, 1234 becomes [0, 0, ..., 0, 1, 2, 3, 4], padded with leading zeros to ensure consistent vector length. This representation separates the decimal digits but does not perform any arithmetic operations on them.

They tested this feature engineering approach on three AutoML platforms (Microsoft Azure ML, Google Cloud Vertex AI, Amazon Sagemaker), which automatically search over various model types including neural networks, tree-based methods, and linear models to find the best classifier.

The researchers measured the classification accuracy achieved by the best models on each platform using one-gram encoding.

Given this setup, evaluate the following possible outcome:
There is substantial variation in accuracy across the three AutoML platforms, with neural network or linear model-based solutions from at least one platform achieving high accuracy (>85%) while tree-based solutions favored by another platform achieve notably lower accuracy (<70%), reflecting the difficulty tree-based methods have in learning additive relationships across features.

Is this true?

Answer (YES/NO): NO